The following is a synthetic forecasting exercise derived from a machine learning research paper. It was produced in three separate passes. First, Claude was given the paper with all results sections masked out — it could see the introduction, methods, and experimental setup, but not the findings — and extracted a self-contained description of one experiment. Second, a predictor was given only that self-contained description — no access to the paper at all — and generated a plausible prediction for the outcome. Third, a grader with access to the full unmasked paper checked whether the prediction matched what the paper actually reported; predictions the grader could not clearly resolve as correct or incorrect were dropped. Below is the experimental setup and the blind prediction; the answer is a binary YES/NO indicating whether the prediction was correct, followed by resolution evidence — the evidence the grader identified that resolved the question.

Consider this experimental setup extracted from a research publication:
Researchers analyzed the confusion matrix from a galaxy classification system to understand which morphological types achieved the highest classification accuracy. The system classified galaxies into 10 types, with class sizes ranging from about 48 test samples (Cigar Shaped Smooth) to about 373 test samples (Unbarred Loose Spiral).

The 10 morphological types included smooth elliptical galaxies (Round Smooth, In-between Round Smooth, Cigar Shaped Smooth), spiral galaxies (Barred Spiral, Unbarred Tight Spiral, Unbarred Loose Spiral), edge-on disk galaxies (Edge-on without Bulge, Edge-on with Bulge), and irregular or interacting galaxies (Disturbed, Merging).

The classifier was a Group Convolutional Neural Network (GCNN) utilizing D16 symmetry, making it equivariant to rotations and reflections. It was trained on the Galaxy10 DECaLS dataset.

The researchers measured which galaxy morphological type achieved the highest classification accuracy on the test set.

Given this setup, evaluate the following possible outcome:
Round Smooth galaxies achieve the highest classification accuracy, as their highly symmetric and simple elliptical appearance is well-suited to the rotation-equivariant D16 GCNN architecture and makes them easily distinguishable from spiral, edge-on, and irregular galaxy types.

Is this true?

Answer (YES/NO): NO